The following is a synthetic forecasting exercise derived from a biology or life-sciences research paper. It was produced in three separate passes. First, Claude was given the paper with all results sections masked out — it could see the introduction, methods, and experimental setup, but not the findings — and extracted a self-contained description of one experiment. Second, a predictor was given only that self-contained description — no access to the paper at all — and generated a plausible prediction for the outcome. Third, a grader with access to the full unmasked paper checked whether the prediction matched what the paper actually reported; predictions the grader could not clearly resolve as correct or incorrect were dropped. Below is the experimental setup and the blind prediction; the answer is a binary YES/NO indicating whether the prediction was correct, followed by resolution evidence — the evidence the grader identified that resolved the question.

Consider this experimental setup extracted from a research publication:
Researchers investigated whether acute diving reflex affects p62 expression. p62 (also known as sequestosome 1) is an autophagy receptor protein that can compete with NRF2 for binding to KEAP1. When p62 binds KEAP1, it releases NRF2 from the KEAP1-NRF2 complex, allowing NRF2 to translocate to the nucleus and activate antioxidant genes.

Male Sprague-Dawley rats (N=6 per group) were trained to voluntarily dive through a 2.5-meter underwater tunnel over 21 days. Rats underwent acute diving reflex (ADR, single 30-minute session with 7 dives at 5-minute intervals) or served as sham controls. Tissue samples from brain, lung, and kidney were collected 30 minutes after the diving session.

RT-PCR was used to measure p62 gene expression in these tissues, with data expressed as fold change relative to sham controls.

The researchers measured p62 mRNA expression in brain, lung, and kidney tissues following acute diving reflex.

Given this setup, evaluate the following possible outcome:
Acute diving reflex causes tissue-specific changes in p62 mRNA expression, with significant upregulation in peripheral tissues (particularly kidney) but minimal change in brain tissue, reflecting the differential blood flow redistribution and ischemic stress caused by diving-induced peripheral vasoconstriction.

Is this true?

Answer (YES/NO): NO